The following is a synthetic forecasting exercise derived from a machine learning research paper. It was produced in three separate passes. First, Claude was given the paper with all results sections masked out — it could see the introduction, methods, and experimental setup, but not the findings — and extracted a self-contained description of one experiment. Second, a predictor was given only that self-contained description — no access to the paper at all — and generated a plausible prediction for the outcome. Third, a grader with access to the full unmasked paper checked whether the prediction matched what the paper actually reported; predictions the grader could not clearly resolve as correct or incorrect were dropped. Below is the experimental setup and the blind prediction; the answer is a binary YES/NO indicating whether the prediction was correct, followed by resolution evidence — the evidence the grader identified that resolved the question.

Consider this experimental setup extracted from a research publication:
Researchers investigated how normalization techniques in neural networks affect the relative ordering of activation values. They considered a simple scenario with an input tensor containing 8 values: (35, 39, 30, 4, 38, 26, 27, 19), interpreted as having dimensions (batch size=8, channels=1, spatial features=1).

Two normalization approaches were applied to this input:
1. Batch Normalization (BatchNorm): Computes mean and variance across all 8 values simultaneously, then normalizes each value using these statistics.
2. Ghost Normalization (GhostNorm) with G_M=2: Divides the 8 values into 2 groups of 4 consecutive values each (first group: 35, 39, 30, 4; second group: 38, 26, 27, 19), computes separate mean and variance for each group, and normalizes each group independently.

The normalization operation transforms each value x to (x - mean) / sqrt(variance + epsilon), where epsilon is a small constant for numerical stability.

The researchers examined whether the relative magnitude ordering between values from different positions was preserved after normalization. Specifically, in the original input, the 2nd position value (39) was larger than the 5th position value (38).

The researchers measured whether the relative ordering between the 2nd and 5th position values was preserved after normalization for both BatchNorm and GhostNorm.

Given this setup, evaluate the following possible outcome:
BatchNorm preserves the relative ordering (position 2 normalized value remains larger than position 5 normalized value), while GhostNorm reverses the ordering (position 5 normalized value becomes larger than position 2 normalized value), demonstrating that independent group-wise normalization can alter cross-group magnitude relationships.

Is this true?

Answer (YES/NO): YES